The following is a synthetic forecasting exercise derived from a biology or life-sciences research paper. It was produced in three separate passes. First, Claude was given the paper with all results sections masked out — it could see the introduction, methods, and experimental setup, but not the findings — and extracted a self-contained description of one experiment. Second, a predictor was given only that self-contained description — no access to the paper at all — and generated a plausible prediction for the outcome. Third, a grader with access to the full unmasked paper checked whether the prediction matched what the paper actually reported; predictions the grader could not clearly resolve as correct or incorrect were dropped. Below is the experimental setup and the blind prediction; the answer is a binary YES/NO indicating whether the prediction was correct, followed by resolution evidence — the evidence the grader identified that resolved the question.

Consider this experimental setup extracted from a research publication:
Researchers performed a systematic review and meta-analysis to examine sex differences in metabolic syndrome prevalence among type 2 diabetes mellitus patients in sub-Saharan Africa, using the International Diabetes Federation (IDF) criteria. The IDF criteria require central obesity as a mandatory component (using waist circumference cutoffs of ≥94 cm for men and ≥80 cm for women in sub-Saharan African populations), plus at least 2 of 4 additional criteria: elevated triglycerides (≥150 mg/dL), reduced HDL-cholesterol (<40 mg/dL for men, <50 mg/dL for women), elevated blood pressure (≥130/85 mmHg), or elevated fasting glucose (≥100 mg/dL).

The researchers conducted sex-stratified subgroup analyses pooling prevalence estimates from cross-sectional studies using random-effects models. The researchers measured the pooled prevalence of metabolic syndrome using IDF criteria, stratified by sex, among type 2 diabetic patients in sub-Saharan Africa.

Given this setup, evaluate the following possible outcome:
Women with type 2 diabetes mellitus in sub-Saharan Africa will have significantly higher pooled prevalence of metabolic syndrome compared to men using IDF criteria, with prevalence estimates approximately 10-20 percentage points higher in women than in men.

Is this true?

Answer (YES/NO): NO